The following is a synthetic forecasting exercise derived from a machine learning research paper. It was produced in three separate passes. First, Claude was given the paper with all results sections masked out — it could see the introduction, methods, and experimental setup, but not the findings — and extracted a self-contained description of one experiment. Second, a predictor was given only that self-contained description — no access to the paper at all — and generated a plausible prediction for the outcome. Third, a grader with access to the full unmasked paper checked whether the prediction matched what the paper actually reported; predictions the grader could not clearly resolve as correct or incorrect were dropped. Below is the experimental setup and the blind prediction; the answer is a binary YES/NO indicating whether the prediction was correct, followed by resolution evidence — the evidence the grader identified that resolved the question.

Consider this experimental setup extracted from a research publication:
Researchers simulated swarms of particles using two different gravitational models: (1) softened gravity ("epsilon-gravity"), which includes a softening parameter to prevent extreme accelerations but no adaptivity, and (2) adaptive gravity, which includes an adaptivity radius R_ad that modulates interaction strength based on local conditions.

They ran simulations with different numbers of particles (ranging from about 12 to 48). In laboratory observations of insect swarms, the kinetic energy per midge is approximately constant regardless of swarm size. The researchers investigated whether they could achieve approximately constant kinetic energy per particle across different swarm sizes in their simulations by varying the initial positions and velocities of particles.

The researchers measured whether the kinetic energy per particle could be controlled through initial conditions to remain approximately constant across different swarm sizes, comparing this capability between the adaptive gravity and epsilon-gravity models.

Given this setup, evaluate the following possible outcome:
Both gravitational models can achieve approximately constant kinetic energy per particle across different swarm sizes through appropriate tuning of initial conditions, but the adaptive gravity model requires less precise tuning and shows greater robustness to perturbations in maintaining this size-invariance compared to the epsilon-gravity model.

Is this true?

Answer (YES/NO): NO